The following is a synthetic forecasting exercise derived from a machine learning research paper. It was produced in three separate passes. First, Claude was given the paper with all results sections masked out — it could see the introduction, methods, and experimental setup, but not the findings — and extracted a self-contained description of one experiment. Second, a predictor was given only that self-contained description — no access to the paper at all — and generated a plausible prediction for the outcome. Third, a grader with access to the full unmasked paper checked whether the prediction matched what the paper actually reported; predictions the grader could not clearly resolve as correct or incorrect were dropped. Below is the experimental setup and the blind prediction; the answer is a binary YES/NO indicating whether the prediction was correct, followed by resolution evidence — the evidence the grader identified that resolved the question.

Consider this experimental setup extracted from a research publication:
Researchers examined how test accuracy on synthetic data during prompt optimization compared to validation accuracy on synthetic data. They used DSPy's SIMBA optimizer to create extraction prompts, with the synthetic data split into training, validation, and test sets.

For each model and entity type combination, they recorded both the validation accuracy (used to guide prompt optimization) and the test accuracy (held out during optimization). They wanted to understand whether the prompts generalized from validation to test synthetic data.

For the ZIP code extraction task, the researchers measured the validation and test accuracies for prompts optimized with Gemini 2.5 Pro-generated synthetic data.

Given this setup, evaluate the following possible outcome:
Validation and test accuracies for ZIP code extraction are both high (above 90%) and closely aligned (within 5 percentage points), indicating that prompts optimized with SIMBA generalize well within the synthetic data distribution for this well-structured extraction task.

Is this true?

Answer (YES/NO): NO